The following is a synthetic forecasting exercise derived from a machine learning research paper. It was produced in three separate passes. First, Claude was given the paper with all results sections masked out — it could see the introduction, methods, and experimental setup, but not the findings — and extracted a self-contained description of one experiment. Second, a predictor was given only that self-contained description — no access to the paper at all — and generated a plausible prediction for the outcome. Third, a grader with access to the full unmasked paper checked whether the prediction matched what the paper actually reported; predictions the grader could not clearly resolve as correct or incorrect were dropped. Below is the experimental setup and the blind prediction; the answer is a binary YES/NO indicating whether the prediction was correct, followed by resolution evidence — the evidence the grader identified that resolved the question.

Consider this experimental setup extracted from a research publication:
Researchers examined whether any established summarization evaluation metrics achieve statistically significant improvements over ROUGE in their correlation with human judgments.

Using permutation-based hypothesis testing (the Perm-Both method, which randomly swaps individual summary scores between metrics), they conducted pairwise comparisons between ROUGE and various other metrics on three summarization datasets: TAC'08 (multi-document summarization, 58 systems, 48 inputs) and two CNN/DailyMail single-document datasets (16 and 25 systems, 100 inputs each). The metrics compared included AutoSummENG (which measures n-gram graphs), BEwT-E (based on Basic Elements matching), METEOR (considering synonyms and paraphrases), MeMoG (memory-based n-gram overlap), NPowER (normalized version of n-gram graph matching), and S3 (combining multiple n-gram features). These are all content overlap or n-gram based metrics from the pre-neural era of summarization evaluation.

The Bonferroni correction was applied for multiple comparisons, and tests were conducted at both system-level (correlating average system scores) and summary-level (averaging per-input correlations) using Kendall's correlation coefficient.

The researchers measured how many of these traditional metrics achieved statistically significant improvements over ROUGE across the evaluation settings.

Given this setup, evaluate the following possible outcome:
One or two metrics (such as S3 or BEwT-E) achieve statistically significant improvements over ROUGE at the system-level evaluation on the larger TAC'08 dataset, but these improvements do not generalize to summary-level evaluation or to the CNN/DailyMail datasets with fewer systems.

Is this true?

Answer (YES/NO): NO